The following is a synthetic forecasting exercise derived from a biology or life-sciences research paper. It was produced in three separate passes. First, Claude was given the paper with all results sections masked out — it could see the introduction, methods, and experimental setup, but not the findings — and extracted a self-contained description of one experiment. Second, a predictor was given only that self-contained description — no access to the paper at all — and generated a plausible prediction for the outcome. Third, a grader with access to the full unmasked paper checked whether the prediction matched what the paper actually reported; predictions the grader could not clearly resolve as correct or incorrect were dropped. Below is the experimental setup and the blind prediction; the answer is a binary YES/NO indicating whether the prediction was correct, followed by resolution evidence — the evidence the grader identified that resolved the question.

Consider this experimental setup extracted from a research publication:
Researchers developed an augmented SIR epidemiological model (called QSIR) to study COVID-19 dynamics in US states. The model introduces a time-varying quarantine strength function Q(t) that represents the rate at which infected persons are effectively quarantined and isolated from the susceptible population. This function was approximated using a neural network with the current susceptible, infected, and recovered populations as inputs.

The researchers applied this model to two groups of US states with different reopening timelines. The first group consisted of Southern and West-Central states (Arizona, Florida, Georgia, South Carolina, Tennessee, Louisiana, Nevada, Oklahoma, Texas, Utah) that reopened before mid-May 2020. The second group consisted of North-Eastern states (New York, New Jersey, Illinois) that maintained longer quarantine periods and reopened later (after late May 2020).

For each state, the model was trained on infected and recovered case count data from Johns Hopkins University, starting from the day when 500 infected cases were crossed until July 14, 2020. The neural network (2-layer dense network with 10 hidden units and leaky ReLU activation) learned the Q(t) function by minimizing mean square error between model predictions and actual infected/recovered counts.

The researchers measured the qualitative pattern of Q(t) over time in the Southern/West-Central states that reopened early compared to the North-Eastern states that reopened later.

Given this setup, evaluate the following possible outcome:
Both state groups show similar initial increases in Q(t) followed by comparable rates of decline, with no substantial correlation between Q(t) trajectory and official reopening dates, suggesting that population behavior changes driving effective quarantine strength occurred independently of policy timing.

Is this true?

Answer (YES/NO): NO